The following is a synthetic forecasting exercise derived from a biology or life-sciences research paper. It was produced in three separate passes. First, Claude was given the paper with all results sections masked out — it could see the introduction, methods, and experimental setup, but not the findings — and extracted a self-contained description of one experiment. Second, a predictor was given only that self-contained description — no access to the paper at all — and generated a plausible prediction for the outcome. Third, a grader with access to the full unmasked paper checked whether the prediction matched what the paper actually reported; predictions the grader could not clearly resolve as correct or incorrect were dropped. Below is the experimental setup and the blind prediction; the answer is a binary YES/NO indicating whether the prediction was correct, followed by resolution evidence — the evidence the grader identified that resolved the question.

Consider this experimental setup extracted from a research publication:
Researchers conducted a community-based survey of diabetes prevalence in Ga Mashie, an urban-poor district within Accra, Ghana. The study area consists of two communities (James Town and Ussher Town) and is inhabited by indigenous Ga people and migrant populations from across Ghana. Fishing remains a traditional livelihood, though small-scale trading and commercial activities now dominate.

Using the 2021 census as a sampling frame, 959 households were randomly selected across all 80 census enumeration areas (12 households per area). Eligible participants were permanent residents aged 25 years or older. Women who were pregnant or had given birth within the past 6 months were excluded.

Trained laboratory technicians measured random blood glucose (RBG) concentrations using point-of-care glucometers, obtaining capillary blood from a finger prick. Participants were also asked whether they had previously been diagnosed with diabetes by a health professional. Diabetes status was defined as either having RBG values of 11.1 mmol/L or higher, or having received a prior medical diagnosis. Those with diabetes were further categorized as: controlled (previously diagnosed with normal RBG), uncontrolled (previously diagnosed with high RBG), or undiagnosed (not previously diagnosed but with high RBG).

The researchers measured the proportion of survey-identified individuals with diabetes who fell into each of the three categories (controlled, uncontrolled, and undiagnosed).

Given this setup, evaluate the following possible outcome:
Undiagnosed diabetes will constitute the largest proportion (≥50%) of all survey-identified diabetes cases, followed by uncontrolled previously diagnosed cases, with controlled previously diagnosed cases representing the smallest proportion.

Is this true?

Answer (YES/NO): NO